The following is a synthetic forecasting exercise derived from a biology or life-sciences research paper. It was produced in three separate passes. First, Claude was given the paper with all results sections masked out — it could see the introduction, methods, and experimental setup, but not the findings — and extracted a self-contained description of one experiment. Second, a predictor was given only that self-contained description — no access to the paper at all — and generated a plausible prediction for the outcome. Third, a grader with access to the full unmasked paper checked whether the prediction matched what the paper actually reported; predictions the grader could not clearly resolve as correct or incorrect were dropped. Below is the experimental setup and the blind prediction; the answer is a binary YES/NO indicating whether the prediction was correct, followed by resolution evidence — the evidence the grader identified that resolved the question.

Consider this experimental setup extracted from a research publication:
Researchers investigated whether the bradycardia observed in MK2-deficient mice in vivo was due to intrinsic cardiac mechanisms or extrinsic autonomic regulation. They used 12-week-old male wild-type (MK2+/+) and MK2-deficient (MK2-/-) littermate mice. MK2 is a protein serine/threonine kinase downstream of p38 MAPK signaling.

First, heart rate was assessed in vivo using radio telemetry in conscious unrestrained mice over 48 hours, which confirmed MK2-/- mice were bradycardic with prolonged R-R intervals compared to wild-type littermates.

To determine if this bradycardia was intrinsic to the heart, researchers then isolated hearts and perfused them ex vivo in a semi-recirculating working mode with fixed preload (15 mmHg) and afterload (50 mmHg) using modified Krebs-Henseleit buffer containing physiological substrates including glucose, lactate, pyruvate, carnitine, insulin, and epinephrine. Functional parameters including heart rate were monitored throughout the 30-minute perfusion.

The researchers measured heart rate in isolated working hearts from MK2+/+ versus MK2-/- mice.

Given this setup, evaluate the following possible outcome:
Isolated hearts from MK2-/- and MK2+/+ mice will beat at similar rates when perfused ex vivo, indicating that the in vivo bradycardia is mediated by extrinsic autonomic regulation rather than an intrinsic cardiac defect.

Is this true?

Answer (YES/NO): YES